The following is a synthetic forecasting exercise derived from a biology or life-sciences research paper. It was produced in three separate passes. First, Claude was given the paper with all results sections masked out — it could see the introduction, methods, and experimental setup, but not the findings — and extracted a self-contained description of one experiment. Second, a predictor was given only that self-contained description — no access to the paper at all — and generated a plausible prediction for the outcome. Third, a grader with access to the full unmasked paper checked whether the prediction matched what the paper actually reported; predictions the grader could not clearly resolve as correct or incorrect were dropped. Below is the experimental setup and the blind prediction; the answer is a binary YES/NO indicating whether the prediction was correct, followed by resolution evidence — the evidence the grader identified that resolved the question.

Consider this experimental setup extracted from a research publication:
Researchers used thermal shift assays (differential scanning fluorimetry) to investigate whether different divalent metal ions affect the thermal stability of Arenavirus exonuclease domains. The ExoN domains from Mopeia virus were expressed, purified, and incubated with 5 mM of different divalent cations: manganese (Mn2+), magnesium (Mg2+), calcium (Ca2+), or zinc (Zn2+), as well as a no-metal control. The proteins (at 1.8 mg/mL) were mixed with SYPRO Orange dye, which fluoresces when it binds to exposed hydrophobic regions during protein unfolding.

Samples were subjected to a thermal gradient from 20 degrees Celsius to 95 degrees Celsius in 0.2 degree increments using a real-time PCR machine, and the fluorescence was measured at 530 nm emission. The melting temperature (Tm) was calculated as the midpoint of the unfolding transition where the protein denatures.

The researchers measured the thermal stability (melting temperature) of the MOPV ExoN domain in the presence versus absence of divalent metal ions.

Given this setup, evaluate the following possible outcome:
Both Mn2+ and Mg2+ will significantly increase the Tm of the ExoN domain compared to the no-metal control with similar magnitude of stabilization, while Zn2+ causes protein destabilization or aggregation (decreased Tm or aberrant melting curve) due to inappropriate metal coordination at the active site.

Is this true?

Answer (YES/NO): NO